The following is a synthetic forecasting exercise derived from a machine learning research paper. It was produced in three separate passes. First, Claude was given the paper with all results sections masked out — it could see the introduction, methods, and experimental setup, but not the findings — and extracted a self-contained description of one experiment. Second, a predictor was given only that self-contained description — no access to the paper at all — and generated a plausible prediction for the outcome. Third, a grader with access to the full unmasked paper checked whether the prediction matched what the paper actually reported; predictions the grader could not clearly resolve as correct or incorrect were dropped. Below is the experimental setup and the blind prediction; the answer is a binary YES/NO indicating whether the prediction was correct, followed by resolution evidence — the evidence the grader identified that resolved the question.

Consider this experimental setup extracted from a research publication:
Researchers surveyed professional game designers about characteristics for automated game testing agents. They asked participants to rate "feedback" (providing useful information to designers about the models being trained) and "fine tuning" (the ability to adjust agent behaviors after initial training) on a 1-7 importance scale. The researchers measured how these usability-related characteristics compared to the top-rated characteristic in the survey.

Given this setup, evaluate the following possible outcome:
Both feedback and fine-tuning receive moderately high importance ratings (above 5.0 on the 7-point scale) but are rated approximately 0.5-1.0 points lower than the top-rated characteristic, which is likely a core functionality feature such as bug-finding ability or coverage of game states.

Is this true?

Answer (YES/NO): NO